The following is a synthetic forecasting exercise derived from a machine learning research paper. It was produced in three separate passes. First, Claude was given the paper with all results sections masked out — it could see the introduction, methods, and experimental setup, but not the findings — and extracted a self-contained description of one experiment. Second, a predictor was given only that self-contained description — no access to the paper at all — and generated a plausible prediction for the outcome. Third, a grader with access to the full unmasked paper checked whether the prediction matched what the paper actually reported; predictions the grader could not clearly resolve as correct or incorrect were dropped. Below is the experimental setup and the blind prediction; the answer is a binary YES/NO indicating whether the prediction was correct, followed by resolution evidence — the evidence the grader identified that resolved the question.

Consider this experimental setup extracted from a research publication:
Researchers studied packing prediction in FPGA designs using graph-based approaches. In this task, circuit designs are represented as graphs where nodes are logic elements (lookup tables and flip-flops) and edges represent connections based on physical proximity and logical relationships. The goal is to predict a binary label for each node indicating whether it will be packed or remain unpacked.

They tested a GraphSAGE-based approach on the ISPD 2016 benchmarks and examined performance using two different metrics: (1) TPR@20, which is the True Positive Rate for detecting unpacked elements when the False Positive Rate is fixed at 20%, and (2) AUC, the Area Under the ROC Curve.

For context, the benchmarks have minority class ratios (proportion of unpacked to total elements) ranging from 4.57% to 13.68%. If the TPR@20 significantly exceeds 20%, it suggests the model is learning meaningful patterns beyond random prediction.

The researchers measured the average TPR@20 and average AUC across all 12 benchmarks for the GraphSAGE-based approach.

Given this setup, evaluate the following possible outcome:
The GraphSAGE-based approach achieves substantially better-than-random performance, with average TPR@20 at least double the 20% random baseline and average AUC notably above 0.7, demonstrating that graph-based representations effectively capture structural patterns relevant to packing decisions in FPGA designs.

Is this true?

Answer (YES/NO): NO